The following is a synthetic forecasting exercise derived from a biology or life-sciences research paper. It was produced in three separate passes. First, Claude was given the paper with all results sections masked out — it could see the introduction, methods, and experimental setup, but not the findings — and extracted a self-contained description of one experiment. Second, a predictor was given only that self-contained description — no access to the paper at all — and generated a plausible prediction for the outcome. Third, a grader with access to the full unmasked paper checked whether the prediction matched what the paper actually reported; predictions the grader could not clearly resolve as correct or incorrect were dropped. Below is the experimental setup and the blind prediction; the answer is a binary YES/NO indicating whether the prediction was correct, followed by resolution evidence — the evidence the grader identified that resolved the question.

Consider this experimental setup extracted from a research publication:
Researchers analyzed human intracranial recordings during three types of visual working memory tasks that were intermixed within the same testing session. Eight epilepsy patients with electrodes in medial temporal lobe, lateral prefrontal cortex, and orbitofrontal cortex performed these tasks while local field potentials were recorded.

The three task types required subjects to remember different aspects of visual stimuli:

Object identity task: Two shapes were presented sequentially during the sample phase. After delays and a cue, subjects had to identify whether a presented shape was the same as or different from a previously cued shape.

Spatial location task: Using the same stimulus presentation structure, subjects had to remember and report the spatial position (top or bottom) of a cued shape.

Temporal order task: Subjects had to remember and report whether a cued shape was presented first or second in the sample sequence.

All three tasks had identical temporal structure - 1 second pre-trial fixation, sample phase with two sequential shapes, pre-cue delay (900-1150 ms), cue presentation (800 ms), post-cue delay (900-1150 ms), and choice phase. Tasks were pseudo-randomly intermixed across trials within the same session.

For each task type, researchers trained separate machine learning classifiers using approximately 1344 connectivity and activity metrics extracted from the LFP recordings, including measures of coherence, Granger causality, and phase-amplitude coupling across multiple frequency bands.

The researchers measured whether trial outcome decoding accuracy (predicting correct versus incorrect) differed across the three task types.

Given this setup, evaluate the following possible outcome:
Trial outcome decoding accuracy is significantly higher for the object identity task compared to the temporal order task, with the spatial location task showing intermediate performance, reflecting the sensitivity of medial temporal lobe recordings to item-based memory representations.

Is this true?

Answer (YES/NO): NO